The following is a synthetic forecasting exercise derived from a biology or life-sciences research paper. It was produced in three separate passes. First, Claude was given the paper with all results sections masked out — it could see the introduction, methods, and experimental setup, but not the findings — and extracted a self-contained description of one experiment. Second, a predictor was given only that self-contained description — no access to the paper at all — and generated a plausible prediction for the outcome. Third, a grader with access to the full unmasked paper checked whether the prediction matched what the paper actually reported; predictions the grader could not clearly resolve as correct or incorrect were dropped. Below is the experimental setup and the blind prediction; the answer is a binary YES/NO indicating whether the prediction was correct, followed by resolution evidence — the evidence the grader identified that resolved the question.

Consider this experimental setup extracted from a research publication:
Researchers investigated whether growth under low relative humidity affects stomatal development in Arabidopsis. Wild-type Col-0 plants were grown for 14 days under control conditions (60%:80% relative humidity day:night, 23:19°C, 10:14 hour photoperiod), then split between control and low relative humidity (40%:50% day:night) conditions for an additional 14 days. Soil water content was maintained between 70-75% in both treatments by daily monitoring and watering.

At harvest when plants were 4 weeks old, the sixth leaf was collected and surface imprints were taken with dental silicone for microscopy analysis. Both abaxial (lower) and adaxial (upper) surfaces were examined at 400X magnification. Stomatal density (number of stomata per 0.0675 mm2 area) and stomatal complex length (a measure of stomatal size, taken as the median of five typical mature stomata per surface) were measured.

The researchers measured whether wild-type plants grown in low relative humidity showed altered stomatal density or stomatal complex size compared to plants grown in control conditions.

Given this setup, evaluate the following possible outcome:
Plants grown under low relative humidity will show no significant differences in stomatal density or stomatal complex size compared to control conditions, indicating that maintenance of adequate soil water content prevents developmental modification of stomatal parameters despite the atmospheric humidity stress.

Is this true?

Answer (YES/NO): NO